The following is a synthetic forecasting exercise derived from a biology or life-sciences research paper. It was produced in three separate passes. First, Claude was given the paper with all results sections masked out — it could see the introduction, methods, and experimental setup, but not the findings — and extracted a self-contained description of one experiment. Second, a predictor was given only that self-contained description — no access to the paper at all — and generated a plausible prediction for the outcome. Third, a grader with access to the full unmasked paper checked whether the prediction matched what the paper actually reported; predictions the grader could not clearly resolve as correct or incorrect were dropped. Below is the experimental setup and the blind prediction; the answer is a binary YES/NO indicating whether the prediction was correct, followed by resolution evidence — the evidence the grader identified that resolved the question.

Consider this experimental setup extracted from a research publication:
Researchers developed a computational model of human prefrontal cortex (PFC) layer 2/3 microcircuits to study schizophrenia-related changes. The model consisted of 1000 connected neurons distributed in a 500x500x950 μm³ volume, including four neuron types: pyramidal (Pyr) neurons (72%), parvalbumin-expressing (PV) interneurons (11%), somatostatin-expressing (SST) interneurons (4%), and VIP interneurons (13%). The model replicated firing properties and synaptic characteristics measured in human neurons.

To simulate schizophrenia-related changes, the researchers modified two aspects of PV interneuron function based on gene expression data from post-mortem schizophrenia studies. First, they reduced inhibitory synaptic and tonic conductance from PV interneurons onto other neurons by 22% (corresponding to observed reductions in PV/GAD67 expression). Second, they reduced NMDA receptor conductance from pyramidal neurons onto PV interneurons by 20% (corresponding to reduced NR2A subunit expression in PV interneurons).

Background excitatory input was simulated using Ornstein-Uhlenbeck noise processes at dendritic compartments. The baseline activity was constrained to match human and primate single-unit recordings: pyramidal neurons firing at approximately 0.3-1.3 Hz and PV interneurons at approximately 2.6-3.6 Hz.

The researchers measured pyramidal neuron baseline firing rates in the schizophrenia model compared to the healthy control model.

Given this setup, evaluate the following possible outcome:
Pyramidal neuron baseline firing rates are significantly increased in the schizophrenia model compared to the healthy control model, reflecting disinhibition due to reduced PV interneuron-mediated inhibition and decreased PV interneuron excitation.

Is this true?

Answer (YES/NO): YES